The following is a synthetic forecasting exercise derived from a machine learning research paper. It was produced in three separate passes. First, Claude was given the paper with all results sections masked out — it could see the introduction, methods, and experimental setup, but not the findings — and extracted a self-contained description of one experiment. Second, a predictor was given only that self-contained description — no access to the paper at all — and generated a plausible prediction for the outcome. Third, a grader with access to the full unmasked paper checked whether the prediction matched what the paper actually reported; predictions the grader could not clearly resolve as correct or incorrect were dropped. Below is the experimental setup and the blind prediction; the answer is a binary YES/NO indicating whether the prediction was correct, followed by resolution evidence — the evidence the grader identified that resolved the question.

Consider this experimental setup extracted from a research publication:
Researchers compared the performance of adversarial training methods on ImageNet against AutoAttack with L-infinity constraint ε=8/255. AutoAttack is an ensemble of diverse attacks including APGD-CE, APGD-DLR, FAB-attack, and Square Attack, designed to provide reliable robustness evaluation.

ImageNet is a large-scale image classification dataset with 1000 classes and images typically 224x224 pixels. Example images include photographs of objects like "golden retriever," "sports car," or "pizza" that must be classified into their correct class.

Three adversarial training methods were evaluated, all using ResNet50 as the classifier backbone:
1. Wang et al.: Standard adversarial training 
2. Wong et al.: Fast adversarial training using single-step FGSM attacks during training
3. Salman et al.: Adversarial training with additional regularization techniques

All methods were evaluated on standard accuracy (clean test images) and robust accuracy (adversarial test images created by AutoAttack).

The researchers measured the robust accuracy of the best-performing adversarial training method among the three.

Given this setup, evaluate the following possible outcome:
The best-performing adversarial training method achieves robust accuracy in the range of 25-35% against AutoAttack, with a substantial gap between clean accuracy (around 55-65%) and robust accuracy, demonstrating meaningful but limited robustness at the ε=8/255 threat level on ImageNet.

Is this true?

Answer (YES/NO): NO